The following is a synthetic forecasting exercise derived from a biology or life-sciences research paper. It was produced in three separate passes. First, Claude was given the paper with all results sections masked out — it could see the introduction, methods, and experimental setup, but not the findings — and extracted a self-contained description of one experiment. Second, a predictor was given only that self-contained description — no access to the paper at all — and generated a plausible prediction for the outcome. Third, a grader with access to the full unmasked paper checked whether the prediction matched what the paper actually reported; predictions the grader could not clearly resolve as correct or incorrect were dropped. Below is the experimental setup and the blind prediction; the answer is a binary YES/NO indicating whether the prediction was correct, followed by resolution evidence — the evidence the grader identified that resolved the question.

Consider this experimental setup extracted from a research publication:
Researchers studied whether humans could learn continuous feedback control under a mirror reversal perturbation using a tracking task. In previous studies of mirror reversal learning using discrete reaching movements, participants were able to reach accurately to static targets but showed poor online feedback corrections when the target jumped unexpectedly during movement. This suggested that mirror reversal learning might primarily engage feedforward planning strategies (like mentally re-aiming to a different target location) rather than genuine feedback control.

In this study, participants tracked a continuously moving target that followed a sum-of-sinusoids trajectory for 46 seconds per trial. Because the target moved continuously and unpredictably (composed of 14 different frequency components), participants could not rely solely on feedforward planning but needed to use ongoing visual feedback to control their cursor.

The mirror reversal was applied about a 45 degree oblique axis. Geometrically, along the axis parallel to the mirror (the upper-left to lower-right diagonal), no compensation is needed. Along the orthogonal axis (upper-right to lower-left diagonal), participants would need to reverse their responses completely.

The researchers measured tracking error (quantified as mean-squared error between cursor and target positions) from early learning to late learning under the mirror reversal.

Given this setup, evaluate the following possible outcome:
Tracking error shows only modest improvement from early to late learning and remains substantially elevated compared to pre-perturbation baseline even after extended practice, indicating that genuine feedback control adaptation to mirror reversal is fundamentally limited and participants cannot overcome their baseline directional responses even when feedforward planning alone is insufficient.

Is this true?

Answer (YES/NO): NO